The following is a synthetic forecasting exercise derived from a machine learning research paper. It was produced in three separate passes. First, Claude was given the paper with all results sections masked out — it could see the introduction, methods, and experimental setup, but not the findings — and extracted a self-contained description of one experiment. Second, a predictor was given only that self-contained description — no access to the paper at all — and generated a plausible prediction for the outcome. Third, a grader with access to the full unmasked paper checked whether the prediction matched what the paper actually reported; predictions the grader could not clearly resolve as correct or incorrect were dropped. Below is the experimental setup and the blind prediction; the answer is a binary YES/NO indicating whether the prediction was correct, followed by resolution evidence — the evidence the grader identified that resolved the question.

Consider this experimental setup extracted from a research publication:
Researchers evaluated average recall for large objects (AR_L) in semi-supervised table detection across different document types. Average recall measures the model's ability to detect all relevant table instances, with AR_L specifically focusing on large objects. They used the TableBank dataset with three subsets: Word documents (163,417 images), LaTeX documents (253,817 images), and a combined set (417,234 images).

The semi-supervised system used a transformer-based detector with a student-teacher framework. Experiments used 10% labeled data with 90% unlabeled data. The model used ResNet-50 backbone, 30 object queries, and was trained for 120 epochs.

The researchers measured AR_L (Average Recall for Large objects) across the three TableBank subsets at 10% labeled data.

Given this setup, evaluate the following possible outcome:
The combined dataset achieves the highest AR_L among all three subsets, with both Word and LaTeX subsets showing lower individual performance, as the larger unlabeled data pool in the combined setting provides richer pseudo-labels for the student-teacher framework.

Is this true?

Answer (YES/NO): NO